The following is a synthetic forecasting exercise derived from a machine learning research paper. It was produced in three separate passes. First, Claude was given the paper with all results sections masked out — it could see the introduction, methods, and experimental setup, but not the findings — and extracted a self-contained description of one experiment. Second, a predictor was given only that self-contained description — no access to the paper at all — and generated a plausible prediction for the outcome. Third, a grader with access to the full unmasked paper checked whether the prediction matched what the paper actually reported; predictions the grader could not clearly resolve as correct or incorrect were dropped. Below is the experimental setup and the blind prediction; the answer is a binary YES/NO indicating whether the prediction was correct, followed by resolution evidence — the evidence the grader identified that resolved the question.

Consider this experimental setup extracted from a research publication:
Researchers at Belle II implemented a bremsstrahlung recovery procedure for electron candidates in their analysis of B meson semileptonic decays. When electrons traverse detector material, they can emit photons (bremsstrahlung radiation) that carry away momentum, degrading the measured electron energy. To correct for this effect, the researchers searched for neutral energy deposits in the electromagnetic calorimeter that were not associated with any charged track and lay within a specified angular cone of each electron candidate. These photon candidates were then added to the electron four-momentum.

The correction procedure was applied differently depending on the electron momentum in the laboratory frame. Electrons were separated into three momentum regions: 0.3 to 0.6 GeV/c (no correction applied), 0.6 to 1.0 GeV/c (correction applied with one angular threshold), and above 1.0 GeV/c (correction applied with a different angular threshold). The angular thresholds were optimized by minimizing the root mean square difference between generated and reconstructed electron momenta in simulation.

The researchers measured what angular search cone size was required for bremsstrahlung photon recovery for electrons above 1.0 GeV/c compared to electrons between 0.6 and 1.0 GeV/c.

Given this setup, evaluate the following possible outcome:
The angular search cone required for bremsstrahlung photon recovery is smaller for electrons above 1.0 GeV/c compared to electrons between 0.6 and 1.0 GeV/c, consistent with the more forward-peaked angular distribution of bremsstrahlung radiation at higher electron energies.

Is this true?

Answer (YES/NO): YES